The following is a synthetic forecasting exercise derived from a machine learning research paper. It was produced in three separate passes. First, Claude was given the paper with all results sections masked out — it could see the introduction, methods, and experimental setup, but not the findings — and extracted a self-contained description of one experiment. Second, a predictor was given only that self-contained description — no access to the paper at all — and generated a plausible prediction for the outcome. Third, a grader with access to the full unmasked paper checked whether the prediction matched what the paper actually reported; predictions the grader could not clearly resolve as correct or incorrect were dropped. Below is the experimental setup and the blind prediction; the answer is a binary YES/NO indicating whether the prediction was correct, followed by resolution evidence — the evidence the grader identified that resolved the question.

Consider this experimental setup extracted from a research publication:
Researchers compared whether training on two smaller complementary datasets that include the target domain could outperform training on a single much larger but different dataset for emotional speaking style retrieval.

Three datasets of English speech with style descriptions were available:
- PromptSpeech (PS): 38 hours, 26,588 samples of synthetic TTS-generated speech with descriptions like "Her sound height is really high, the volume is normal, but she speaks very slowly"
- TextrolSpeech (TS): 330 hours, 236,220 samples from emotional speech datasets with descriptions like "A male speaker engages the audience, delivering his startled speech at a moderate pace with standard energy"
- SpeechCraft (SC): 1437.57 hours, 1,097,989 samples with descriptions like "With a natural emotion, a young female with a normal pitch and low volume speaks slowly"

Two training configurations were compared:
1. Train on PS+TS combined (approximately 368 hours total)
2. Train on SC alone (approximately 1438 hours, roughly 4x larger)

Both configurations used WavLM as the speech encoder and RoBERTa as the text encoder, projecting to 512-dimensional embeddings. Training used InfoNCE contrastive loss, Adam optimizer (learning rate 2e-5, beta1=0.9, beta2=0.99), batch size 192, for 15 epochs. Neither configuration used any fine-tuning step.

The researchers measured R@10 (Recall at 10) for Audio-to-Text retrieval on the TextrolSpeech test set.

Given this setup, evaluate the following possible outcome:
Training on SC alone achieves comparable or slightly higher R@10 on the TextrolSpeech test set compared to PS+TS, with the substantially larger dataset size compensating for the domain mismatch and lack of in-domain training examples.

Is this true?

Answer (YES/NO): NO